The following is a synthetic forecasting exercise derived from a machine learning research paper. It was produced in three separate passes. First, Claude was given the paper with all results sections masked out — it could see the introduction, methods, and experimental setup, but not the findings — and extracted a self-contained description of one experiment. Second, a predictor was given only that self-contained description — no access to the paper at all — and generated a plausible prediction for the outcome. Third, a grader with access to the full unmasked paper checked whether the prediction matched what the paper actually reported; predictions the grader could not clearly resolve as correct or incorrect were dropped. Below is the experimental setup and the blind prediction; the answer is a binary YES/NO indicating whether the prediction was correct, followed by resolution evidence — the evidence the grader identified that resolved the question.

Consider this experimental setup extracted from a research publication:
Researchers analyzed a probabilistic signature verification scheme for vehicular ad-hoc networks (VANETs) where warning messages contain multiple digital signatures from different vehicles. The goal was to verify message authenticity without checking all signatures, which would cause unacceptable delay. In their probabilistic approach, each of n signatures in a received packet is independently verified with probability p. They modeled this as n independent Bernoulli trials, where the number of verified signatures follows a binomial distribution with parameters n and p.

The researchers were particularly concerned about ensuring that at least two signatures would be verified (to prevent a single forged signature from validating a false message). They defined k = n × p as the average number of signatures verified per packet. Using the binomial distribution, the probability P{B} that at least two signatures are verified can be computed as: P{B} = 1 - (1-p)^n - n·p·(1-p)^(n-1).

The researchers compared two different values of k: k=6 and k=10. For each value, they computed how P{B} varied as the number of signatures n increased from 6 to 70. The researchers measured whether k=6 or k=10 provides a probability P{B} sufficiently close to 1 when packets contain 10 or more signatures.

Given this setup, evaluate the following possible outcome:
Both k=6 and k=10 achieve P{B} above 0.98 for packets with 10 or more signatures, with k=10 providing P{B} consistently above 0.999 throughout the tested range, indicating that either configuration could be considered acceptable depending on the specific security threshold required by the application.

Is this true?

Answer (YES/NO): NO